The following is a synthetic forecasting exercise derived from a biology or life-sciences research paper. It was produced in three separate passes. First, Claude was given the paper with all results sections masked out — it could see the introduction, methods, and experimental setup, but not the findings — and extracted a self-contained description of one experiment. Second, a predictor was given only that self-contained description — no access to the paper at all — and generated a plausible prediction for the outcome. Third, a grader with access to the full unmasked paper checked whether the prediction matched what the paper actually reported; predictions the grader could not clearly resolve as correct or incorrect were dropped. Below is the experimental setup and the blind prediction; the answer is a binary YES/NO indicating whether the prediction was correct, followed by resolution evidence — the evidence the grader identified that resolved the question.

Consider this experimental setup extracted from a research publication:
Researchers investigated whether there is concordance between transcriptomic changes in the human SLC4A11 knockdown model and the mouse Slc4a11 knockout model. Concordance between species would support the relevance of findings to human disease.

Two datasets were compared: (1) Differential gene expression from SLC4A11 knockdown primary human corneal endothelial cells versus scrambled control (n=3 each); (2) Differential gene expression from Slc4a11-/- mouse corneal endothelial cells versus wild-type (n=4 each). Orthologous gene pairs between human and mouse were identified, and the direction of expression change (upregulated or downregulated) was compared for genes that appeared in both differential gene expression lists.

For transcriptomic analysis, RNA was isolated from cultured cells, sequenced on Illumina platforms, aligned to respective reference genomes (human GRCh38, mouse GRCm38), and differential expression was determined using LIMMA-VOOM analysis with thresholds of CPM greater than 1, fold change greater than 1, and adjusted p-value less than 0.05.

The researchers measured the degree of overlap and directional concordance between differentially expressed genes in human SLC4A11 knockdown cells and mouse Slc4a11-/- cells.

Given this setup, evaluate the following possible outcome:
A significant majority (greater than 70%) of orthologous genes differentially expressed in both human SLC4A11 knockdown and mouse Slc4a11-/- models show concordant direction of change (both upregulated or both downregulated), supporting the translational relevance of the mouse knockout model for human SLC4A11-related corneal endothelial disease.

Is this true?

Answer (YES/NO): NO